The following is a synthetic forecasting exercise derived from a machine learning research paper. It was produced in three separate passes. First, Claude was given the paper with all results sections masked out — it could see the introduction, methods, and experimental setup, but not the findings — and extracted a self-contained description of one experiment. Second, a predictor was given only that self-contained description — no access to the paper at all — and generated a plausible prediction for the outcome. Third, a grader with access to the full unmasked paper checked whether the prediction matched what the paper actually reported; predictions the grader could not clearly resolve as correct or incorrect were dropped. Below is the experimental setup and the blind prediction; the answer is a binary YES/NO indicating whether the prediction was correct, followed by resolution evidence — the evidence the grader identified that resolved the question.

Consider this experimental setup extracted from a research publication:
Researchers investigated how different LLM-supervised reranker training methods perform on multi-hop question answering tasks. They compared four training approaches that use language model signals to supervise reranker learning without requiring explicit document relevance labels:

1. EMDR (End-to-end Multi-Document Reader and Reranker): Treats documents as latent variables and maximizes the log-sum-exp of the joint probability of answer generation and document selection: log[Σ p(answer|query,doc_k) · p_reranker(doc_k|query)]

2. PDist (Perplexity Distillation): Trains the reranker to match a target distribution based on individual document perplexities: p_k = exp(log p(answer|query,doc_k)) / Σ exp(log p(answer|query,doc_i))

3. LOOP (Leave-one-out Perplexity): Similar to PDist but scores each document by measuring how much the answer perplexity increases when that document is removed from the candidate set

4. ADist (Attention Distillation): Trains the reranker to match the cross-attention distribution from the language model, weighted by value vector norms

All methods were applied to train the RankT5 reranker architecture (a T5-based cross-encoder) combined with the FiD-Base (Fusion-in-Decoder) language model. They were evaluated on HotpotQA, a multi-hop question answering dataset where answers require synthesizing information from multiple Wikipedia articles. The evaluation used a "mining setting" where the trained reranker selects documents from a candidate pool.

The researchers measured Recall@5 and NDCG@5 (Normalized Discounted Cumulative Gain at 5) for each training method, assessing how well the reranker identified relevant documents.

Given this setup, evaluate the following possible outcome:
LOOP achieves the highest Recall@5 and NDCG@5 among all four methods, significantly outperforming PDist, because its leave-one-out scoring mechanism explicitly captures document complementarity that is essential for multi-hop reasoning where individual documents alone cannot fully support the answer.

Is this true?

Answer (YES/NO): NO